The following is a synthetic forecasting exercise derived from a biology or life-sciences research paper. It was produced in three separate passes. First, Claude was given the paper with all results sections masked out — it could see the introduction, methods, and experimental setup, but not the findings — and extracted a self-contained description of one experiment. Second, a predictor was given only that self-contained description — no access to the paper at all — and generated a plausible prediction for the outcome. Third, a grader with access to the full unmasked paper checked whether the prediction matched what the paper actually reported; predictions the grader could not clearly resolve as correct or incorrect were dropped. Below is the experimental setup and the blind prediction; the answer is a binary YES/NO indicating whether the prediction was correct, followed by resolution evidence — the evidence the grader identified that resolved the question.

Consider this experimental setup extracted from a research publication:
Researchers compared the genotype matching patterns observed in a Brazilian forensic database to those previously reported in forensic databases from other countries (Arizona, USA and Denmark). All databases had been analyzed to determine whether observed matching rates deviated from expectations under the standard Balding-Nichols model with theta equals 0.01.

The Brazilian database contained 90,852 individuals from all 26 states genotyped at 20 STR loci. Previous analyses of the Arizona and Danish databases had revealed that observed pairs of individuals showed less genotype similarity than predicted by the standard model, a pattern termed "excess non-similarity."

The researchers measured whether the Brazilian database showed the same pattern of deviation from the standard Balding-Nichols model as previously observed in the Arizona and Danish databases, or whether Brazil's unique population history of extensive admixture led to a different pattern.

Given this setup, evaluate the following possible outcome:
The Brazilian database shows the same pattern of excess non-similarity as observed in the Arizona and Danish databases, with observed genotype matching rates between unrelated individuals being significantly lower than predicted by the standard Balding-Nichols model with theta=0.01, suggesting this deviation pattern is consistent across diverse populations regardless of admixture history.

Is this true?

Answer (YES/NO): YES